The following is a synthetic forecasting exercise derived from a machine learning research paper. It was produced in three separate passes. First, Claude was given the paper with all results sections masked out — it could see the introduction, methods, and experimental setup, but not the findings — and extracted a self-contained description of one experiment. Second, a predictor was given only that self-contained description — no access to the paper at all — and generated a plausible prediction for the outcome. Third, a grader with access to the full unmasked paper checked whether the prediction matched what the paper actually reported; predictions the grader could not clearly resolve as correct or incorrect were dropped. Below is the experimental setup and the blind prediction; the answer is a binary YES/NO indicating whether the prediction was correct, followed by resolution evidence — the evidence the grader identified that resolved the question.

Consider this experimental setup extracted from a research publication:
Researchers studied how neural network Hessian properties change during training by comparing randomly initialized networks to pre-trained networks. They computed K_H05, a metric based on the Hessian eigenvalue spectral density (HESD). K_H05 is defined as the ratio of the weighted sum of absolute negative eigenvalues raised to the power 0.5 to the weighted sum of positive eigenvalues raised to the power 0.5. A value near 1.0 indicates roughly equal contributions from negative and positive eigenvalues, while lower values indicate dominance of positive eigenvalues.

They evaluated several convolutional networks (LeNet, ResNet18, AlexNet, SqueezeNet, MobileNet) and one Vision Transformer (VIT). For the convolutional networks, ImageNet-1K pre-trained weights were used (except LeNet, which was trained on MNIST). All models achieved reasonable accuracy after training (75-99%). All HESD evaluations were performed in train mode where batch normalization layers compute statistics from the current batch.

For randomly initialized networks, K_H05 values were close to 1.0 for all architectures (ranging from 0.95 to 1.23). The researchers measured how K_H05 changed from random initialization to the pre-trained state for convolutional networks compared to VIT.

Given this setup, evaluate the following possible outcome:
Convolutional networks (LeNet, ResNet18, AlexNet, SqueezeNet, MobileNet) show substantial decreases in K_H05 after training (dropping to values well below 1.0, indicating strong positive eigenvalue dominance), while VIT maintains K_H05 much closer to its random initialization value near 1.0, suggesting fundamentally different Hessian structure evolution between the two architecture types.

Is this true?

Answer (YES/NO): YES